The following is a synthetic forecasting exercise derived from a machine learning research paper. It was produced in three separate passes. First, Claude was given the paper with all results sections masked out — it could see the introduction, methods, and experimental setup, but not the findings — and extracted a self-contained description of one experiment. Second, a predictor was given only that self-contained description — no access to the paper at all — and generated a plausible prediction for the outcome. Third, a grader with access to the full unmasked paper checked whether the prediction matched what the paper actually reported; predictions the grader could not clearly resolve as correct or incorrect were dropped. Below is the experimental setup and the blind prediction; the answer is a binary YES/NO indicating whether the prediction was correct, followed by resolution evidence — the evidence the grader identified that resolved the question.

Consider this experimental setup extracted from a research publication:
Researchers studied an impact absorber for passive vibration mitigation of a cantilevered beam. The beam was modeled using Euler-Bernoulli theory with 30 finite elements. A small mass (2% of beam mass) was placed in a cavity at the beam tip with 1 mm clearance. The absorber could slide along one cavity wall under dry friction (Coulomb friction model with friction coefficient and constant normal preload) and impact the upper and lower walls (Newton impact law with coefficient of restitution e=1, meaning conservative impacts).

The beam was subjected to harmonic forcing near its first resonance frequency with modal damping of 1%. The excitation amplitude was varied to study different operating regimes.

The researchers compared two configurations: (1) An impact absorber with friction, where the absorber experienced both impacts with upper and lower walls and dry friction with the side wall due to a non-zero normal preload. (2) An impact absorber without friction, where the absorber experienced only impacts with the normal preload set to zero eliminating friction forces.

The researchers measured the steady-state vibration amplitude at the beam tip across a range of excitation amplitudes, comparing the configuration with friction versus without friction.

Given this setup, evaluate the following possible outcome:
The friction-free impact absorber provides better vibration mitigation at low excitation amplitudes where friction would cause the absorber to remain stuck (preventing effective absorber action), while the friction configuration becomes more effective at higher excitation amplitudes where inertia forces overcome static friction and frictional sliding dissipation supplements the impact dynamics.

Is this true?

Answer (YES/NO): NO